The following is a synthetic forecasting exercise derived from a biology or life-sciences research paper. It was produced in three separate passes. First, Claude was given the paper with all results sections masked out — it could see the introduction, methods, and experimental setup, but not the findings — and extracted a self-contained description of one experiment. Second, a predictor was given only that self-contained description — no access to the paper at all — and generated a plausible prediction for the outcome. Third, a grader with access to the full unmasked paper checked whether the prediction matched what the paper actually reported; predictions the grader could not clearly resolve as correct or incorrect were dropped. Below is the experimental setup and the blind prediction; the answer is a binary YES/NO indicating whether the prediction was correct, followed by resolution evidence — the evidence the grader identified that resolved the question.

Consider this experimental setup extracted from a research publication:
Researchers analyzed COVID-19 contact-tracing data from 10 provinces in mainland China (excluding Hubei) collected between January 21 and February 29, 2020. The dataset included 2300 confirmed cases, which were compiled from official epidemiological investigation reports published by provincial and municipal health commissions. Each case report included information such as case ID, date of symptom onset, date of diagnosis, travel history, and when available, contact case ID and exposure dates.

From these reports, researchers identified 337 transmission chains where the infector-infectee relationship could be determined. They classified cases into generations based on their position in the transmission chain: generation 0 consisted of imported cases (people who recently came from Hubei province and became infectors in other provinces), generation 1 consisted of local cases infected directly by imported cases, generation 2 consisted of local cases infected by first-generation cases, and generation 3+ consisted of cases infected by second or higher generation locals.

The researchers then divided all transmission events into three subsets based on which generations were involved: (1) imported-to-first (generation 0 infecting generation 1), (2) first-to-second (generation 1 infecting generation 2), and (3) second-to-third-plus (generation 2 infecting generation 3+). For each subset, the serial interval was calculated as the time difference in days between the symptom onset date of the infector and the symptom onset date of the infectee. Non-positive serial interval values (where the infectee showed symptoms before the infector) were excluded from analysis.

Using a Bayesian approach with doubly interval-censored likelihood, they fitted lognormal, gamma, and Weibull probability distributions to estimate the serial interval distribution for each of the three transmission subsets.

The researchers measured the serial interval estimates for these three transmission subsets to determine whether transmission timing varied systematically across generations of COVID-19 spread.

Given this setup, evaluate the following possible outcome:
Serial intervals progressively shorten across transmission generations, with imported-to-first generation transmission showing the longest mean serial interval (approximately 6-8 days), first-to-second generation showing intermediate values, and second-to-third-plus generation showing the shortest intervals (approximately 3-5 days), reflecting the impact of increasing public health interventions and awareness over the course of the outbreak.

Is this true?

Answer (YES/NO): NO